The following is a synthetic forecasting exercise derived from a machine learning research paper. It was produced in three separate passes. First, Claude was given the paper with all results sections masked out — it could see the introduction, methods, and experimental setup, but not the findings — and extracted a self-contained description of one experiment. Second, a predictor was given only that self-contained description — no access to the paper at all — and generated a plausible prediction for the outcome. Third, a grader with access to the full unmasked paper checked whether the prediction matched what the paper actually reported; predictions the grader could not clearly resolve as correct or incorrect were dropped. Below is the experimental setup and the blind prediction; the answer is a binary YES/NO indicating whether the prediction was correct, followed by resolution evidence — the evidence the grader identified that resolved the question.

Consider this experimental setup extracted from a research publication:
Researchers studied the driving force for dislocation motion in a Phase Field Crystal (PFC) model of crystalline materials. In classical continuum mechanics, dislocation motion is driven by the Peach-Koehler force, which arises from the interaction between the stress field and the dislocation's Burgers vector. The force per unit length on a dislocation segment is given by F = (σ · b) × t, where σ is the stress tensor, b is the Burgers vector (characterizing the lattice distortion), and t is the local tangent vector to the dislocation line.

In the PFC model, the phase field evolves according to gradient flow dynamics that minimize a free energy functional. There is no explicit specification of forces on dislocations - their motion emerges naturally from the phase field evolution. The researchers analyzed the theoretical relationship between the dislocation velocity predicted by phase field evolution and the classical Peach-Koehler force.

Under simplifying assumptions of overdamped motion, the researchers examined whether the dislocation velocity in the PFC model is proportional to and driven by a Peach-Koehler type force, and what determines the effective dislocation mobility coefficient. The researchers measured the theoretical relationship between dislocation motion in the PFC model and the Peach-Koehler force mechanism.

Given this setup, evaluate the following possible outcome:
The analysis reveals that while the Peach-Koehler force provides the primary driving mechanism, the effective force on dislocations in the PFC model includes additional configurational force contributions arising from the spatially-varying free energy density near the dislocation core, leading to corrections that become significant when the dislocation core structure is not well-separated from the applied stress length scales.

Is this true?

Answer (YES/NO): NO